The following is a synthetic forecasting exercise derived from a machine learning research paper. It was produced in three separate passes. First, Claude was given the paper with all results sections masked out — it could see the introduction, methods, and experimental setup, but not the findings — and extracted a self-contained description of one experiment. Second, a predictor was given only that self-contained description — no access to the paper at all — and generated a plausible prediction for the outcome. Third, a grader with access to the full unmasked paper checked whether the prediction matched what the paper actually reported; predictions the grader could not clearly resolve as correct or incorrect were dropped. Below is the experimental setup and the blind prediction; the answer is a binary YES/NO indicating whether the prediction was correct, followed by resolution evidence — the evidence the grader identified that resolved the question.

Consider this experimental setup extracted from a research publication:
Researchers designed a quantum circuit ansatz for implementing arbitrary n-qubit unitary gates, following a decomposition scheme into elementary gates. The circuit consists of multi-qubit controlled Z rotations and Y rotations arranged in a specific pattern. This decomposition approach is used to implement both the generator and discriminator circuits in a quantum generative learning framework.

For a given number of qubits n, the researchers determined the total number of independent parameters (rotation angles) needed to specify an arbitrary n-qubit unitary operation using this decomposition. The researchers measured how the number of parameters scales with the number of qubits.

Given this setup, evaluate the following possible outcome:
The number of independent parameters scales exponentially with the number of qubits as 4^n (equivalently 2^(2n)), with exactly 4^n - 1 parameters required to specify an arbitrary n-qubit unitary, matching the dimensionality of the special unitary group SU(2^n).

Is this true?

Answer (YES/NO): NO